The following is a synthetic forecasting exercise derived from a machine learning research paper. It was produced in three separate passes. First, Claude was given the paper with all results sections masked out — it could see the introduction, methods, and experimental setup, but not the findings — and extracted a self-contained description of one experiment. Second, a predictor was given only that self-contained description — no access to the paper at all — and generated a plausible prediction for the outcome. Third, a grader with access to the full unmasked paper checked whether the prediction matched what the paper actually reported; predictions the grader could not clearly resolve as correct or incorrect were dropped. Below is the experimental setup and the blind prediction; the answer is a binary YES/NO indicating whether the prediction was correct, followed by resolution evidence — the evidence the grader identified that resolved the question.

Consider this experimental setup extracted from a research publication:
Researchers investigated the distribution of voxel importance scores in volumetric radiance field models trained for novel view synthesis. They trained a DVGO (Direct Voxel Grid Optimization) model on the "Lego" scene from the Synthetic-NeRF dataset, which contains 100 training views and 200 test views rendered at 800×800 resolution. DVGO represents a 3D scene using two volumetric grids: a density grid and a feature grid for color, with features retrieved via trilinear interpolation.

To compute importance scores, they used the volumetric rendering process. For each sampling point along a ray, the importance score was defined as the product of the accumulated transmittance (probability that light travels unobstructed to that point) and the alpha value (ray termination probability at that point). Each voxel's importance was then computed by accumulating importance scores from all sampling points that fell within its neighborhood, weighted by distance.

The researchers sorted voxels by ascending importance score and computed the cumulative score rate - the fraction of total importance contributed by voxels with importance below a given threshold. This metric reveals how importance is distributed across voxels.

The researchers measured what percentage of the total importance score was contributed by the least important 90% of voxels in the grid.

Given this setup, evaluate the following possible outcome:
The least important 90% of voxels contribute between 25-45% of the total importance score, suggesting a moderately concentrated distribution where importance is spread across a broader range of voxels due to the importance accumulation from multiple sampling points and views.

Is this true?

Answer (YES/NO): NO